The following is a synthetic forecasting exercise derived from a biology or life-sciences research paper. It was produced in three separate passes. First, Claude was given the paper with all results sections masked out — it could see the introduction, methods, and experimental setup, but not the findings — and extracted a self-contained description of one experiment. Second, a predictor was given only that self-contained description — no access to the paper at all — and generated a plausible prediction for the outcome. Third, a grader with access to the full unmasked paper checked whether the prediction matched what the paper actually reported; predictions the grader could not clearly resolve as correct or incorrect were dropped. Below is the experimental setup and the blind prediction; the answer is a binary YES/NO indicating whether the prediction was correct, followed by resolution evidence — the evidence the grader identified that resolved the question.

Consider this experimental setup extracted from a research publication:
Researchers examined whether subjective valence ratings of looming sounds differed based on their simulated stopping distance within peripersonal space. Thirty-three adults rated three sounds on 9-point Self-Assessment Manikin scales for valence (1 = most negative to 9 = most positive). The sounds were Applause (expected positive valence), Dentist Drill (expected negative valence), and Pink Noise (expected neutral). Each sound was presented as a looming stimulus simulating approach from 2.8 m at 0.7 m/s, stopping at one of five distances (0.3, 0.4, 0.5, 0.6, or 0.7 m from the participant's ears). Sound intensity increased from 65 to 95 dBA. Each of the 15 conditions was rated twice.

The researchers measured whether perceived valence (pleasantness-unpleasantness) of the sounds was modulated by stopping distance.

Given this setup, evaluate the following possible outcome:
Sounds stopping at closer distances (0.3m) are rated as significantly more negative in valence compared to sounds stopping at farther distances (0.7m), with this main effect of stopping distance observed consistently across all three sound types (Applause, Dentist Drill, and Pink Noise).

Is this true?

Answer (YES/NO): NO